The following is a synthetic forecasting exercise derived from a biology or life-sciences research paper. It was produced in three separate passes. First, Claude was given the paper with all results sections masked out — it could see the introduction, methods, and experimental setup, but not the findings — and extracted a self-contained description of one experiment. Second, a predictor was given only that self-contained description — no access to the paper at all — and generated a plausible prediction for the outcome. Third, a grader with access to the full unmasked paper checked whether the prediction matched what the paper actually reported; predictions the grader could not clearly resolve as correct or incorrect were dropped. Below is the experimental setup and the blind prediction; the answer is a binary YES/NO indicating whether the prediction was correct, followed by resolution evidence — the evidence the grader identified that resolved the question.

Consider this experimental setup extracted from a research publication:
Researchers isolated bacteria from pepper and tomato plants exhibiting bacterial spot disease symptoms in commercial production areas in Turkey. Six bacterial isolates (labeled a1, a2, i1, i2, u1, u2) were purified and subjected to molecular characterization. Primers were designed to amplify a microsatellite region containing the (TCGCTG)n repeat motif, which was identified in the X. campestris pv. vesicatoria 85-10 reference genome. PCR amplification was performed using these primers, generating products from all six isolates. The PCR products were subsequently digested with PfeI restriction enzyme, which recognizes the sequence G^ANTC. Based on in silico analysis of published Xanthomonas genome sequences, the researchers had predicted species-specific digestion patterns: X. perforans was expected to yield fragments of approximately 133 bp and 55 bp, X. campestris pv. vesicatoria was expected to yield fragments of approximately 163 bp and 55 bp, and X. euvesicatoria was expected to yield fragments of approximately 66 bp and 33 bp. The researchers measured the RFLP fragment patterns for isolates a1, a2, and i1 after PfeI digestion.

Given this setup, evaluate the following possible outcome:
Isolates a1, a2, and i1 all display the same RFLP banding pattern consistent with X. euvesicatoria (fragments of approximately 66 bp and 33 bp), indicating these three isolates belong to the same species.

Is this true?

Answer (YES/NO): NO